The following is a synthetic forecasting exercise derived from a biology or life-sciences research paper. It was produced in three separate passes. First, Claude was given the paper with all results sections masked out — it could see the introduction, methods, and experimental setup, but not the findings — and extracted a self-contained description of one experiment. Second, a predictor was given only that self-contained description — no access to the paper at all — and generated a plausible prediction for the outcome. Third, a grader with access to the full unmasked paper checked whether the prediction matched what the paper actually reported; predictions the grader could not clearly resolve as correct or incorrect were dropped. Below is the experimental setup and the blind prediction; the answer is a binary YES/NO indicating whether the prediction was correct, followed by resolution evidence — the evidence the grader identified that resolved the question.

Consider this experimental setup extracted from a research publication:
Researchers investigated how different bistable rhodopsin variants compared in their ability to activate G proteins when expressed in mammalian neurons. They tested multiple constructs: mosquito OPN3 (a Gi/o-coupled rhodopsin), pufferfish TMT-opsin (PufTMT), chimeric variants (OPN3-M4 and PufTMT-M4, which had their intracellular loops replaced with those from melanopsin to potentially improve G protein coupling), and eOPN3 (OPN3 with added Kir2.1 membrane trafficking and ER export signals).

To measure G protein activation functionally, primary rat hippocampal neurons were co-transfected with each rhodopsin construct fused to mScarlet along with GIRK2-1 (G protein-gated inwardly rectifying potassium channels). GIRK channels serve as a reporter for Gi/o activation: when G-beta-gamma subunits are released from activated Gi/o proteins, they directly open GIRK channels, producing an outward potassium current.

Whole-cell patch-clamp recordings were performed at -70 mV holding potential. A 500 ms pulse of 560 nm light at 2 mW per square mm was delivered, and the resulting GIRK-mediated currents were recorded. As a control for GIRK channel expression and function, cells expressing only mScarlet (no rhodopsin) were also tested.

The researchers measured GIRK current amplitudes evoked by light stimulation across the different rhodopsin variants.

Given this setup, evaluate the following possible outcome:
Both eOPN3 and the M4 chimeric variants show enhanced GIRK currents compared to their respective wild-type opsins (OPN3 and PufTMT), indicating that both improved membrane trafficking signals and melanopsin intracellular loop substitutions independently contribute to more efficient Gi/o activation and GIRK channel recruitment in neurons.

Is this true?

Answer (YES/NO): NO